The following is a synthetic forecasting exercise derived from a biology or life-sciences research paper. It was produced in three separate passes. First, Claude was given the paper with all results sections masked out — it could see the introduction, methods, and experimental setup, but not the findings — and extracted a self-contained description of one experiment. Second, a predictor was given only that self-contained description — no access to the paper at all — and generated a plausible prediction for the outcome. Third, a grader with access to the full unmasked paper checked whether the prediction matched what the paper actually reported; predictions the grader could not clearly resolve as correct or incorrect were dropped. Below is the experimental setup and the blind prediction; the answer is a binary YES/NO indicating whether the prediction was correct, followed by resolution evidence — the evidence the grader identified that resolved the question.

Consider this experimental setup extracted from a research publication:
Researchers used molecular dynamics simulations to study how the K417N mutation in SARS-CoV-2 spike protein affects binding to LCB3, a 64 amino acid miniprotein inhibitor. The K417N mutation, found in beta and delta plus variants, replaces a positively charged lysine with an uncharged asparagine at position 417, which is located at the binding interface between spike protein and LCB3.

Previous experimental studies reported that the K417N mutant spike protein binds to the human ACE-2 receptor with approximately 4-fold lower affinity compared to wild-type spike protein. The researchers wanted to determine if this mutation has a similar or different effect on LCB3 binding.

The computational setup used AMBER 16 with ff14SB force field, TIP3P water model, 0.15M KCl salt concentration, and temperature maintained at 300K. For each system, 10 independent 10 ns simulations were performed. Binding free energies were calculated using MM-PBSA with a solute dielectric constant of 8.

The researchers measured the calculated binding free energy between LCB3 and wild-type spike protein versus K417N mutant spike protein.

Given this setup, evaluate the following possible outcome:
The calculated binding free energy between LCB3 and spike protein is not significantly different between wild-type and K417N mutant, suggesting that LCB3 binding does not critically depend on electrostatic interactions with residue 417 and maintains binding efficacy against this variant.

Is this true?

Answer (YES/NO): NO